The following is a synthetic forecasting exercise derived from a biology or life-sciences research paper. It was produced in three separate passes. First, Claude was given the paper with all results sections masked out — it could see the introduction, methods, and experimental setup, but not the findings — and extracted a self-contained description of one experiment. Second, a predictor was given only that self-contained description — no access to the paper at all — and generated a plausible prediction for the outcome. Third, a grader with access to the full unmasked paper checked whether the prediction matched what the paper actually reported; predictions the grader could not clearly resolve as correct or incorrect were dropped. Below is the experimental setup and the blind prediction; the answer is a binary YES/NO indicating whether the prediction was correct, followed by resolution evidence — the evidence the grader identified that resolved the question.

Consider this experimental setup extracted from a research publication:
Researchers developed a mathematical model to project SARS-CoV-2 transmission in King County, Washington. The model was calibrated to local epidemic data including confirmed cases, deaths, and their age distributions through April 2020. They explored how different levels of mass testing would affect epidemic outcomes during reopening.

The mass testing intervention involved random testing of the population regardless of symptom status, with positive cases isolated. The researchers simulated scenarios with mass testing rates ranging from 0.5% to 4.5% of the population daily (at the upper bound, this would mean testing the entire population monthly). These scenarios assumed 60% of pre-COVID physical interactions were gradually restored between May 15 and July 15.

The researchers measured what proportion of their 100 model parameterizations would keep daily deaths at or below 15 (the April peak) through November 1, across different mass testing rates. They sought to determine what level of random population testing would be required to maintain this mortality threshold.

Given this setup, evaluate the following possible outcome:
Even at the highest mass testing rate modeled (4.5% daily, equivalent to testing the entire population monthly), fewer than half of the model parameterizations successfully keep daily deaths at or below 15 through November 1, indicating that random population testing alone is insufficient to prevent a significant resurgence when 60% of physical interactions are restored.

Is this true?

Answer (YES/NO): NO